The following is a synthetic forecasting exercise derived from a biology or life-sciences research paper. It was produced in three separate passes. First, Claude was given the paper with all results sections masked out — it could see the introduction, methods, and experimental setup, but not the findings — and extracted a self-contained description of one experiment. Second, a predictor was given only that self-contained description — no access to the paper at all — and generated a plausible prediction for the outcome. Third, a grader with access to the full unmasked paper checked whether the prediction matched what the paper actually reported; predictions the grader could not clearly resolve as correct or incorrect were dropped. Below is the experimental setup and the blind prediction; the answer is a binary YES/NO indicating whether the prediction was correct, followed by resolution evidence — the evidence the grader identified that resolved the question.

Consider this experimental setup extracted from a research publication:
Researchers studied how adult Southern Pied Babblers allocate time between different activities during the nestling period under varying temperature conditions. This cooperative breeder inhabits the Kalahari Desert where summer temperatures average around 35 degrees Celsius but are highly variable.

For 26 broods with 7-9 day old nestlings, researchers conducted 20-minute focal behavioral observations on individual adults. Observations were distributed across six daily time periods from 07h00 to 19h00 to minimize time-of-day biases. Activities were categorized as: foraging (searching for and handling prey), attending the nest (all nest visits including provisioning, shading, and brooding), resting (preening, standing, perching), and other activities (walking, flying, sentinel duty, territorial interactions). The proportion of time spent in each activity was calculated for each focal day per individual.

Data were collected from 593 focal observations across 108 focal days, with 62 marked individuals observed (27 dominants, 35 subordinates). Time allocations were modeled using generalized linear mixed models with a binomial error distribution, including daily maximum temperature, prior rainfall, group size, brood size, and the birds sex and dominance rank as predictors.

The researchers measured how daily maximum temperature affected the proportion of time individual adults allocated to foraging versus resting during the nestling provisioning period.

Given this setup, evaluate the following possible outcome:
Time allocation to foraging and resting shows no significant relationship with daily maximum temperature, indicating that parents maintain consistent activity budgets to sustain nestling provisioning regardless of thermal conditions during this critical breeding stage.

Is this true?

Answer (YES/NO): NO